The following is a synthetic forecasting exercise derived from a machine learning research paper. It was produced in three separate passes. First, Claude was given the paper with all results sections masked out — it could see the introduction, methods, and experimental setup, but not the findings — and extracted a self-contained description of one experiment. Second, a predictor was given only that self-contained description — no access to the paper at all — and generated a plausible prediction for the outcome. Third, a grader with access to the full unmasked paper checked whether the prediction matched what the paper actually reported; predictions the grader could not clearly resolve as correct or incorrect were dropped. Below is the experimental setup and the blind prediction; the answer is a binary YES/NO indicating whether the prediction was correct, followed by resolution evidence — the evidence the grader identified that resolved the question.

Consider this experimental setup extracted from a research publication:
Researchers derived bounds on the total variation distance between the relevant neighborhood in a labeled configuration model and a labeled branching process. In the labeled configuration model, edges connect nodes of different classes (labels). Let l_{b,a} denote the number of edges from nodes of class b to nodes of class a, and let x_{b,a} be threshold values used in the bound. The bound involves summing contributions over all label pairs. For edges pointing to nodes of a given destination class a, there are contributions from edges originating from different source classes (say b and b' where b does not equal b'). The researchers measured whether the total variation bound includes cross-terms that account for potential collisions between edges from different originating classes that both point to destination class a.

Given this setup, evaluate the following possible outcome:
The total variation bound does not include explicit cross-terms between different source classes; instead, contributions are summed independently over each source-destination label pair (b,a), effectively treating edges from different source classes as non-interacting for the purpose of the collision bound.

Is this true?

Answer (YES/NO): NO